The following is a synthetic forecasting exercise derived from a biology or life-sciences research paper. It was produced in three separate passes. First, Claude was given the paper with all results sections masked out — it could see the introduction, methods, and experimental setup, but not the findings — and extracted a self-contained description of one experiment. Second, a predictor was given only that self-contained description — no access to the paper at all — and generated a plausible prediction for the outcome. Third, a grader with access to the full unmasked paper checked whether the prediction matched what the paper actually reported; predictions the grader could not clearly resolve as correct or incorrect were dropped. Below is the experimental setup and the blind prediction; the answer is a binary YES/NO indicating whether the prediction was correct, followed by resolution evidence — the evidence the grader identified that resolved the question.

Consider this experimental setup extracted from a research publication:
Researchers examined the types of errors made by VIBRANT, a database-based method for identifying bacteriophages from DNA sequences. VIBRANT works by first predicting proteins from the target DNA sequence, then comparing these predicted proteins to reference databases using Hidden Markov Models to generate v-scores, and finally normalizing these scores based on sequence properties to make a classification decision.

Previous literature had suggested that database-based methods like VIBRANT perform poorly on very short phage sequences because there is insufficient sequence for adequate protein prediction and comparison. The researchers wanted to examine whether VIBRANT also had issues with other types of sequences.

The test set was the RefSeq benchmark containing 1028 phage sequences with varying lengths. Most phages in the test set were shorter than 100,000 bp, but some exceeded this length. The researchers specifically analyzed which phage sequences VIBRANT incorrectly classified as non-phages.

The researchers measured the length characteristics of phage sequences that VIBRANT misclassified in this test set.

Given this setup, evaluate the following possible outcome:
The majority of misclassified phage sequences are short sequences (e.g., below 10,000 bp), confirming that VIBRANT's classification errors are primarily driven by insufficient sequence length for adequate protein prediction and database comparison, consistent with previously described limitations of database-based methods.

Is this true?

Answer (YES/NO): NO